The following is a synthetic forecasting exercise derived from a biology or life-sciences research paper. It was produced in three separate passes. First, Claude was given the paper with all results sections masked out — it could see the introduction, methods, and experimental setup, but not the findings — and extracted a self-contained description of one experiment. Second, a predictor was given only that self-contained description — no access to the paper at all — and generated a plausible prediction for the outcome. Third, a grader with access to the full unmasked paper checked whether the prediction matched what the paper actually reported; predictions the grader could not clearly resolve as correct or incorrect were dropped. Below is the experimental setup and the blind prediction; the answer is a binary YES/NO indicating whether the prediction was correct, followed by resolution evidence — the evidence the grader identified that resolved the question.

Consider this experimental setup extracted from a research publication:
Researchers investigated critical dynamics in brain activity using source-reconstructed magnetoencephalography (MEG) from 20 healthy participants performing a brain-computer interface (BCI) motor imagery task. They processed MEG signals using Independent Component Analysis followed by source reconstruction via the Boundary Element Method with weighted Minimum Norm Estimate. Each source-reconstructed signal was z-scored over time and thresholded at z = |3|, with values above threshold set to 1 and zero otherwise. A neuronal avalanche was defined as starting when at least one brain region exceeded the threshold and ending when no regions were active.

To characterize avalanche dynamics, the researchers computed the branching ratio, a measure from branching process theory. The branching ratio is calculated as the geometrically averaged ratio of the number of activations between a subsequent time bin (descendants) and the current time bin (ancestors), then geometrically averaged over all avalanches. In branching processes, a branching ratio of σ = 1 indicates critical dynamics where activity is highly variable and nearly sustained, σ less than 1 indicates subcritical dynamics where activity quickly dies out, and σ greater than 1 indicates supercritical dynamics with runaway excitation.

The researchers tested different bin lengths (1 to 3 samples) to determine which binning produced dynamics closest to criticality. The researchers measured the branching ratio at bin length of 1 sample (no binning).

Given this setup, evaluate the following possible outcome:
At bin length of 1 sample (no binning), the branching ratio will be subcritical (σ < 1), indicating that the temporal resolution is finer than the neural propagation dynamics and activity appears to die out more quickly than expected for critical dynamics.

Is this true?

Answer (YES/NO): NO